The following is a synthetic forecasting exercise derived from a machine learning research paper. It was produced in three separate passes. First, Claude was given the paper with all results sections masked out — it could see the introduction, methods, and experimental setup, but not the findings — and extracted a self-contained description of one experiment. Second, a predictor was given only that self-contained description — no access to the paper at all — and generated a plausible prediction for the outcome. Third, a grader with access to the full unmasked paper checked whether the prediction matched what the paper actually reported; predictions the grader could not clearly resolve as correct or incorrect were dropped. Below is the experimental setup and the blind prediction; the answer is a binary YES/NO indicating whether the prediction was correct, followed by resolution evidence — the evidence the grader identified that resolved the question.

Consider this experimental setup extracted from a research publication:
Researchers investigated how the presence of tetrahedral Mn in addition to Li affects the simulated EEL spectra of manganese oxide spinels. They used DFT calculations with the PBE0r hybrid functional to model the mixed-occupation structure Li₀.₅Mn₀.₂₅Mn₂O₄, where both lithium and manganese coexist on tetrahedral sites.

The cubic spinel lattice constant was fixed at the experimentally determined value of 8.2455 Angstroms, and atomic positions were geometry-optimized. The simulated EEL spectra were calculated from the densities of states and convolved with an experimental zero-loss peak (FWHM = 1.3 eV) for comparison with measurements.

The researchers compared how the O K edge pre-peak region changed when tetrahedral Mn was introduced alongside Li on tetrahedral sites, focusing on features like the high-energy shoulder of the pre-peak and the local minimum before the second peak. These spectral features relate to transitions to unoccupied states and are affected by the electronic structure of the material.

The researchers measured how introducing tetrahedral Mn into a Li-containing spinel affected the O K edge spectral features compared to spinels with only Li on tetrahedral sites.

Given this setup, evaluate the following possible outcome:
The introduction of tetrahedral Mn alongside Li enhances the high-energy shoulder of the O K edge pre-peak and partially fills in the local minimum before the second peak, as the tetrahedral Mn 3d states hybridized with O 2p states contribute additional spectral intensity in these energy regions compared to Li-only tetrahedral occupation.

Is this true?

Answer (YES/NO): YES